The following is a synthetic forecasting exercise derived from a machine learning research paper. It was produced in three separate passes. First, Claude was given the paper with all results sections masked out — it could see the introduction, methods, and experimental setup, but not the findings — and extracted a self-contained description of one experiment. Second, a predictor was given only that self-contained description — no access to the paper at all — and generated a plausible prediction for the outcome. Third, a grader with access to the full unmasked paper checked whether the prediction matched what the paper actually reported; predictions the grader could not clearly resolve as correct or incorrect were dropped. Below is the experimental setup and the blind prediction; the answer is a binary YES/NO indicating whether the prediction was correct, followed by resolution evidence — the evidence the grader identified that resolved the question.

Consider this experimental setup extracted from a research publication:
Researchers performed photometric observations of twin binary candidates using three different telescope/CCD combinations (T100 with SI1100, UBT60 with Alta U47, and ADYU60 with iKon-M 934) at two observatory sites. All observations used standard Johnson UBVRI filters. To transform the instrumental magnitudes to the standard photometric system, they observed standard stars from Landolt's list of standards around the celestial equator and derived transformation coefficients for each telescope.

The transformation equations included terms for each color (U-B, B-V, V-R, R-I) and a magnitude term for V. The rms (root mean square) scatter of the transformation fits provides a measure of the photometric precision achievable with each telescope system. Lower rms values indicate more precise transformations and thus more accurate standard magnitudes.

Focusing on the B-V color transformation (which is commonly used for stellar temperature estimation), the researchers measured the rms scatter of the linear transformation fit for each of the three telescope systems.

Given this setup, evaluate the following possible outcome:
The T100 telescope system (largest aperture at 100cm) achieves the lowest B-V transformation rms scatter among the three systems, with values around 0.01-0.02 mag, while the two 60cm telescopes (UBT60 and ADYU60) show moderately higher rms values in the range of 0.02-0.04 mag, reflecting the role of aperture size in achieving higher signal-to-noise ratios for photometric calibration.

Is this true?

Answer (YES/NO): NO